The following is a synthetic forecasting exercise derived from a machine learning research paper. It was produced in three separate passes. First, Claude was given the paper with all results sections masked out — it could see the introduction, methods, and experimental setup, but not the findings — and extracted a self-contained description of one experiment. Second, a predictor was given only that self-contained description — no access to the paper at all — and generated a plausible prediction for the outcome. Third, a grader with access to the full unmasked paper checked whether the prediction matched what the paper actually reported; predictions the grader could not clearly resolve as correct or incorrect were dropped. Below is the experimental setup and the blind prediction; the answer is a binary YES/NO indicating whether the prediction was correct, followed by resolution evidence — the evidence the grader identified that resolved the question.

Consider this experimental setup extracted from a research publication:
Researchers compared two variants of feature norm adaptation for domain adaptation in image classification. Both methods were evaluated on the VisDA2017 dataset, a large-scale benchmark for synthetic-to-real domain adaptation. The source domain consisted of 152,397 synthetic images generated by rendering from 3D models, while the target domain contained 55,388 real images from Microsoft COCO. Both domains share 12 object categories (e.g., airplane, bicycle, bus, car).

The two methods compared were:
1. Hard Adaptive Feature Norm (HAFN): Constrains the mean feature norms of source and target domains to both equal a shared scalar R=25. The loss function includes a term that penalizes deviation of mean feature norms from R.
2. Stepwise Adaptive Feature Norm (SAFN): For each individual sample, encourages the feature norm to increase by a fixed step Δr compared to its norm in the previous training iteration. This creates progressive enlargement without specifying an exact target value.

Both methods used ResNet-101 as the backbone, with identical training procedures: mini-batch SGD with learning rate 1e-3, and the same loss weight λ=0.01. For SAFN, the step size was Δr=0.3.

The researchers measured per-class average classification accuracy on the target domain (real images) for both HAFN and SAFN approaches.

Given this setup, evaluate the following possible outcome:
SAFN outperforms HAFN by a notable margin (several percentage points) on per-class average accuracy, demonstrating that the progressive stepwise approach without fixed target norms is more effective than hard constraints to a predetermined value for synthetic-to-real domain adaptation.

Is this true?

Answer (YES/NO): NO